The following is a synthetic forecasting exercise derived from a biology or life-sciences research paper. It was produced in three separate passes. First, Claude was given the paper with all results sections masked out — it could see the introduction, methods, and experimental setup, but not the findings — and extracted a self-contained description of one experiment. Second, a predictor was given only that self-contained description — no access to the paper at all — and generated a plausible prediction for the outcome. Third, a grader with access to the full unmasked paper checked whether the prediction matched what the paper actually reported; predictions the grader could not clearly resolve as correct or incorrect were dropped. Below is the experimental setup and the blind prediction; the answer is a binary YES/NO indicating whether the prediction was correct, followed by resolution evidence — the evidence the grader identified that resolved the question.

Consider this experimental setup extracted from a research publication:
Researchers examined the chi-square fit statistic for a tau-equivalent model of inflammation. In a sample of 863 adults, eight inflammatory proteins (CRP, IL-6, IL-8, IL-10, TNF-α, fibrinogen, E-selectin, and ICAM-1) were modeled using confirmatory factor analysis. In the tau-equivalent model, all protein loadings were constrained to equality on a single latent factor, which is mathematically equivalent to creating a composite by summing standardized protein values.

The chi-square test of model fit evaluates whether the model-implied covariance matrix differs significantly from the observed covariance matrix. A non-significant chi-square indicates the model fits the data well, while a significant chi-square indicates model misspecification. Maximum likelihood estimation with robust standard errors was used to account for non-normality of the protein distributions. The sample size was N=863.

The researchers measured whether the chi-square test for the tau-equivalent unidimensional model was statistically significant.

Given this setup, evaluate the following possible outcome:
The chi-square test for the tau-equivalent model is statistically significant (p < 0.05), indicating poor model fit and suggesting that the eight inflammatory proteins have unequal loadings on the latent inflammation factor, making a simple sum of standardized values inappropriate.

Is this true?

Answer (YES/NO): YES